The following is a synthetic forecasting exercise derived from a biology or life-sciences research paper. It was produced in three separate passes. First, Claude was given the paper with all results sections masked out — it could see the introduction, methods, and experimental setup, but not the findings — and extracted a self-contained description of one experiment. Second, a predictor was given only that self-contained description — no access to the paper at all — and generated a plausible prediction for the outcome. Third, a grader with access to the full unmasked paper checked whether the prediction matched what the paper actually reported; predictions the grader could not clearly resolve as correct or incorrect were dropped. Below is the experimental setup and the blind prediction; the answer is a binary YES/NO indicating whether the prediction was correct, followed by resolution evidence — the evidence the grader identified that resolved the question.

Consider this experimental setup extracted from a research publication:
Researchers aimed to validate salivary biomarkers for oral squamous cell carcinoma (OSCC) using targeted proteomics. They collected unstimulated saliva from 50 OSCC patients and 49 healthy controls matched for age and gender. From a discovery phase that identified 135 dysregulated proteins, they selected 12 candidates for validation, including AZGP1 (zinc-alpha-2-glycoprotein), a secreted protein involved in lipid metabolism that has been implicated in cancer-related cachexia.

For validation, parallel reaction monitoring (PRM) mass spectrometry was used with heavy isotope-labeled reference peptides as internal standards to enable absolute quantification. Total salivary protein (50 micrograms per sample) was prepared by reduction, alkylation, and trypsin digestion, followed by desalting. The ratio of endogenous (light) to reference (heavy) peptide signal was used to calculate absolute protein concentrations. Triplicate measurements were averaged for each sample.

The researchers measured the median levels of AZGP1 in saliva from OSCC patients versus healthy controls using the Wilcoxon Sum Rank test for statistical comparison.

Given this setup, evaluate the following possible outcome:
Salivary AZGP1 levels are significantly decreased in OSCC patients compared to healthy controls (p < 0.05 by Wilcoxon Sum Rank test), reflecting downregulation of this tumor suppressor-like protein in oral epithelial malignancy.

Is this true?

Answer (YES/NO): YES